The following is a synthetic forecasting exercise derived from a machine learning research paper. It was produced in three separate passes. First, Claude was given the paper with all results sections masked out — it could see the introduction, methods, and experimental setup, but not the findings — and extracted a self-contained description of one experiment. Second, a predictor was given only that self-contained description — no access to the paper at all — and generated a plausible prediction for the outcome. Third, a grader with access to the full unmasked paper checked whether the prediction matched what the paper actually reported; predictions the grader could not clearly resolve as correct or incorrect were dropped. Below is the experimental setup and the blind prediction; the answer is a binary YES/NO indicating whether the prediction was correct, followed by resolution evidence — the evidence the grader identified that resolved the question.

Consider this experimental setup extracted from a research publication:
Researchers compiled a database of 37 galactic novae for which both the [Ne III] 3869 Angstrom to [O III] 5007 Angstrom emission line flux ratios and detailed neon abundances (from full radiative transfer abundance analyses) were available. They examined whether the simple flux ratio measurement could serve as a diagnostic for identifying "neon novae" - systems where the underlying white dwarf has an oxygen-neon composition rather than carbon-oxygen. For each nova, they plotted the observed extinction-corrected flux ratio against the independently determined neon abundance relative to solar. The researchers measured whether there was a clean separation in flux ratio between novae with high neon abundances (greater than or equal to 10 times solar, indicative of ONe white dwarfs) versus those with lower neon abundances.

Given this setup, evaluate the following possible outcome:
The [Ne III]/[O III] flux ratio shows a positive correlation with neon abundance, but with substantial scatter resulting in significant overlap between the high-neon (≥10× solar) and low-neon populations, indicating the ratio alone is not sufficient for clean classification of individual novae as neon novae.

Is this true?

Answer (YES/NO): NO